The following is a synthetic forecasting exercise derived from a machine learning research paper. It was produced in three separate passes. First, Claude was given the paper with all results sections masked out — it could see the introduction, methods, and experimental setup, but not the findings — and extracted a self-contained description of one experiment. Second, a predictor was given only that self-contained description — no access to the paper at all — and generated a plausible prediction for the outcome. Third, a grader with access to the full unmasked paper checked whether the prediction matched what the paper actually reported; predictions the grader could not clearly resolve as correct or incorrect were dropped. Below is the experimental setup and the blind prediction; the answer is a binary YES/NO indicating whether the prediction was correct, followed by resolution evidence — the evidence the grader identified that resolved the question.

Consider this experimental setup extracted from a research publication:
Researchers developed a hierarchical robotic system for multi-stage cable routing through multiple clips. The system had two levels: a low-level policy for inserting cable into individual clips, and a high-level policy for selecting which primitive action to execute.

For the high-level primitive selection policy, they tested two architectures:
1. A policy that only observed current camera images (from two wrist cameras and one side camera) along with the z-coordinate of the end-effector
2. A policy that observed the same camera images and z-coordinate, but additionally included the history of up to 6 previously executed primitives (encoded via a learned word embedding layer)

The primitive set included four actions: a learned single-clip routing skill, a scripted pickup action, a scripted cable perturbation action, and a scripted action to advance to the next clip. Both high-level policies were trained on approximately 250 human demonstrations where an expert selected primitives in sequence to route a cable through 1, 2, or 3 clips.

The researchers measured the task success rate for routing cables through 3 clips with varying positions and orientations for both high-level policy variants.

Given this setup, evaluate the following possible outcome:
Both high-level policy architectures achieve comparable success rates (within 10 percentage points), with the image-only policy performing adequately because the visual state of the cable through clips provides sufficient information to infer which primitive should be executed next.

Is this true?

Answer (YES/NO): NO